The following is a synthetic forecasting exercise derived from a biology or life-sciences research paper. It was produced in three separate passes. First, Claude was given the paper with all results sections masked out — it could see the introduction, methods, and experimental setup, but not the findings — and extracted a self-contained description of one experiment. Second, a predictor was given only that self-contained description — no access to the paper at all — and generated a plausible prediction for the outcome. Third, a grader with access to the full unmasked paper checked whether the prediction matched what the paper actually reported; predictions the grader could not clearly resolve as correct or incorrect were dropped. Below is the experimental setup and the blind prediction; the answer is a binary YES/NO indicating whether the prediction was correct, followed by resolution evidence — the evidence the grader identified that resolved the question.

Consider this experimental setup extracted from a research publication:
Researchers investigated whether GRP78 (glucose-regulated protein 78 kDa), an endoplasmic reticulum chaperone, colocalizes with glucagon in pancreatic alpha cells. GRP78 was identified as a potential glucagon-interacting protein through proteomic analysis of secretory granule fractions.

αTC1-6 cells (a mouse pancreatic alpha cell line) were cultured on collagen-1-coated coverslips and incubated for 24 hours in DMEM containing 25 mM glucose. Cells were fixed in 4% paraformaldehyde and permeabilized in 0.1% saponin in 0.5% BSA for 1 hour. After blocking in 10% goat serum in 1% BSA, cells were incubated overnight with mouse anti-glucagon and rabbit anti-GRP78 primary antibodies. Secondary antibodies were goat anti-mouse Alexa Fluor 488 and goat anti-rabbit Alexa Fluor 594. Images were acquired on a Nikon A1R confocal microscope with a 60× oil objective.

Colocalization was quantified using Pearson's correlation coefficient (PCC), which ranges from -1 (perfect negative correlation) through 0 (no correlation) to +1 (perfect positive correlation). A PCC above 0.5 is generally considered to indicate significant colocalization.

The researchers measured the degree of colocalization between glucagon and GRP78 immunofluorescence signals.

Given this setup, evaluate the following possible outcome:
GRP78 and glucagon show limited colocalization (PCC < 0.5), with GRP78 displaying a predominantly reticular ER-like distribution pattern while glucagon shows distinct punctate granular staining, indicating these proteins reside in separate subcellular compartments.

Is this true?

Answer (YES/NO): NO